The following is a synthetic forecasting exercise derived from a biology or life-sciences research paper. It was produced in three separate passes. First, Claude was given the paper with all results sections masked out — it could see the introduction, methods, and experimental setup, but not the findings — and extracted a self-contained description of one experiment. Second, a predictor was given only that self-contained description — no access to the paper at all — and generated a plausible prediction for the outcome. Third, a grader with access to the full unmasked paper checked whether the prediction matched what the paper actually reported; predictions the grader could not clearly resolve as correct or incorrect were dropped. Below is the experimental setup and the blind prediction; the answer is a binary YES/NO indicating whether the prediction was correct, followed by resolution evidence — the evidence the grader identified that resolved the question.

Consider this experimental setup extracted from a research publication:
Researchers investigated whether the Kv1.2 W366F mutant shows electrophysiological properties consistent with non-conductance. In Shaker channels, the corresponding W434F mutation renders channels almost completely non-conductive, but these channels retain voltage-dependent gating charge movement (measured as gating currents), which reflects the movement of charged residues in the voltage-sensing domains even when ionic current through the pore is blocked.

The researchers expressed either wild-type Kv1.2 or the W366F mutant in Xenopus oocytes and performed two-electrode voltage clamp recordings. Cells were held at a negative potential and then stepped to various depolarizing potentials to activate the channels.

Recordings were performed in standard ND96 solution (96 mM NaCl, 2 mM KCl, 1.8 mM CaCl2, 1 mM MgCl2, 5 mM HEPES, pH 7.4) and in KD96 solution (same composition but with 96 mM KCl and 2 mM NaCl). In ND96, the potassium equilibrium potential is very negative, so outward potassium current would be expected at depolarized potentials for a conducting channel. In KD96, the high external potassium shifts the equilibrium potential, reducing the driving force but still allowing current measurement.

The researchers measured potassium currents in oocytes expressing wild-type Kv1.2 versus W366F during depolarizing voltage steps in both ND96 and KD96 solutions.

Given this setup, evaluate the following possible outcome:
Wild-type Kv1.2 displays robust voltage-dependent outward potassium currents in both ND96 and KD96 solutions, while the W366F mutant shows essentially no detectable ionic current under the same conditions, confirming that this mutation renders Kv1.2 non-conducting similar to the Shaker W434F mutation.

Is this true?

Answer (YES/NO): NO